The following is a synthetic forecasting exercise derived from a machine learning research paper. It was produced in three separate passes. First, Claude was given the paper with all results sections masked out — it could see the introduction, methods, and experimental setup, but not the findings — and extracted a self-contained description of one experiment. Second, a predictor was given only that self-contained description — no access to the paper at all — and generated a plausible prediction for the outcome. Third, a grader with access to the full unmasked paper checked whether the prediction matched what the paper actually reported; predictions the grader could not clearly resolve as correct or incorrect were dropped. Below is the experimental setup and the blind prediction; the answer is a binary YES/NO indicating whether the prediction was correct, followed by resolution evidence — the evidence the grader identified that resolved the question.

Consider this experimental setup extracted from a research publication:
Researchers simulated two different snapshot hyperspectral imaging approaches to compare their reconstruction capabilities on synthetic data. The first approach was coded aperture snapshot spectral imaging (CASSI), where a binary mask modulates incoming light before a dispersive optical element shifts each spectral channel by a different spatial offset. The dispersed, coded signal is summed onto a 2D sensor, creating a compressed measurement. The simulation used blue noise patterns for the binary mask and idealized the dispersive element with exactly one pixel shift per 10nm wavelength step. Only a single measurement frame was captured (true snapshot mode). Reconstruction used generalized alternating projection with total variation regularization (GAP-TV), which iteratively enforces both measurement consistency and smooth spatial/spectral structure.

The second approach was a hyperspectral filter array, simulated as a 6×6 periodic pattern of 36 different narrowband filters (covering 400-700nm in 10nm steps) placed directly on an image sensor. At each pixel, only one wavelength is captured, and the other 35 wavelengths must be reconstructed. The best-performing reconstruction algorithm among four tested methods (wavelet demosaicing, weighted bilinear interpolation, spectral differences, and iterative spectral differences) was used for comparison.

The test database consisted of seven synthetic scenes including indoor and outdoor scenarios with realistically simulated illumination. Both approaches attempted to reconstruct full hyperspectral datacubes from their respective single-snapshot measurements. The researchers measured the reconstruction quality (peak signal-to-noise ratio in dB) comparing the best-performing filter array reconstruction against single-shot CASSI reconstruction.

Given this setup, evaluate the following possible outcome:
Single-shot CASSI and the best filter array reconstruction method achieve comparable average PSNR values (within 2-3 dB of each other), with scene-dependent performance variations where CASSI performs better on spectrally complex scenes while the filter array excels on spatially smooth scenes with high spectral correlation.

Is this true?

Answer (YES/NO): NO